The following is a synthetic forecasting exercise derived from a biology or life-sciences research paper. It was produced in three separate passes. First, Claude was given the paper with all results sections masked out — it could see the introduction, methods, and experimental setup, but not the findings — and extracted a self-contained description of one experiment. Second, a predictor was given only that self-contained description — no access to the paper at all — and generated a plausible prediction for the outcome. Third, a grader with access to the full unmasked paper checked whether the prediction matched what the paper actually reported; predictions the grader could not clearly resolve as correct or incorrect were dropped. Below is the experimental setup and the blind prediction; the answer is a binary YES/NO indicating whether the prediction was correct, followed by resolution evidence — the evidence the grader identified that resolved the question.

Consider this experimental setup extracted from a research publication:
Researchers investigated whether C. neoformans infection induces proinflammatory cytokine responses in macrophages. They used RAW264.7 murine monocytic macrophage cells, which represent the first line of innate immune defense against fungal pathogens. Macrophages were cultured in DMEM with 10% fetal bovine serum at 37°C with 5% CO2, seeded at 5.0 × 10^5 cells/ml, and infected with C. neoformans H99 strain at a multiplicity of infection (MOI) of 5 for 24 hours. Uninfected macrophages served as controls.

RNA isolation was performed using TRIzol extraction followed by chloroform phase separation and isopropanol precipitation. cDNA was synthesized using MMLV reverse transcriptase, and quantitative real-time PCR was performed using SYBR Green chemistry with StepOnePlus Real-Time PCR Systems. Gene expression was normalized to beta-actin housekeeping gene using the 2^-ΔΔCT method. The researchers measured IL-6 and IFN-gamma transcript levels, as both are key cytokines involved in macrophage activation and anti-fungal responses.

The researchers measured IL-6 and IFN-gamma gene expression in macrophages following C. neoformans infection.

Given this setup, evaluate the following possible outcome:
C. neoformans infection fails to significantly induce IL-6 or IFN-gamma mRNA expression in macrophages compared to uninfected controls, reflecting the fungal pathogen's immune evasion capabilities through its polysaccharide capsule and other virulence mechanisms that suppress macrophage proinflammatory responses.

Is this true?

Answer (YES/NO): NO